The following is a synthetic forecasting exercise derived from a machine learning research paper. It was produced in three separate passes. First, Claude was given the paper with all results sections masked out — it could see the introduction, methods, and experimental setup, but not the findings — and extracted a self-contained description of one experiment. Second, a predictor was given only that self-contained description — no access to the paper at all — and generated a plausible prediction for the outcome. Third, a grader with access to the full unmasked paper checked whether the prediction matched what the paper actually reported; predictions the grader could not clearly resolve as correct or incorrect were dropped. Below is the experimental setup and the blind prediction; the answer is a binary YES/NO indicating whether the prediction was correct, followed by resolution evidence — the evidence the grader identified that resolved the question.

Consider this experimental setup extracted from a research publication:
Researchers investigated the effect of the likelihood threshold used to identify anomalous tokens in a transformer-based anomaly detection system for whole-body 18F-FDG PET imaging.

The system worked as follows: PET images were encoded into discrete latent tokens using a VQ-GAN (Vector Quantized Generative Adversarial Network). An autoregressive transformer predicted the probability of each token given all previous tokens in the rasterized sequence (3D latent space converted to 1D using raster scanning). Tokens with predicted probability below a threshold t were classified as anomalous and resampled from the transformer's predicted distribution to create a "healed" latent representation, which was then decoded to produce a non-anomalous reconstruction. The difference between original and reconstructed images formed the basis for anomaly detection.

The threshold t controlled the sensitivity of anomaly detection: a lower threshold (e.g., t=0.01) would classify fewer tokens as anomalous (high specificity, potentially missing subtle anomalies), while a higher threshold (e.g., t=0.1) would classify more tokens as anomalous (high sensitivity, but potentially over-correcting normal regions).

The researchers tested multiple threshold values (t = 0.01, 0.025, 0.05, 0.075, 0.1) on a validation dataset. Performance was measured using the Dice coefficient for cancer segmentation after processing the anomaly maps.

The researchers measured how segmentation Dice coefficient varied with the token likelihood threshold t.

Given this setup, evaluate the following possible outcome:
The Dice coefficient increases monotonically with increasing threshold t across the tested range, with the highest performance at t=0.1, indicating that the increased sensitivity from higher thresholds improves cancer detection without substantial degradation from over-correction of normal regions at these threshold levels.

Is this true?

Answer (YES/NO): NO